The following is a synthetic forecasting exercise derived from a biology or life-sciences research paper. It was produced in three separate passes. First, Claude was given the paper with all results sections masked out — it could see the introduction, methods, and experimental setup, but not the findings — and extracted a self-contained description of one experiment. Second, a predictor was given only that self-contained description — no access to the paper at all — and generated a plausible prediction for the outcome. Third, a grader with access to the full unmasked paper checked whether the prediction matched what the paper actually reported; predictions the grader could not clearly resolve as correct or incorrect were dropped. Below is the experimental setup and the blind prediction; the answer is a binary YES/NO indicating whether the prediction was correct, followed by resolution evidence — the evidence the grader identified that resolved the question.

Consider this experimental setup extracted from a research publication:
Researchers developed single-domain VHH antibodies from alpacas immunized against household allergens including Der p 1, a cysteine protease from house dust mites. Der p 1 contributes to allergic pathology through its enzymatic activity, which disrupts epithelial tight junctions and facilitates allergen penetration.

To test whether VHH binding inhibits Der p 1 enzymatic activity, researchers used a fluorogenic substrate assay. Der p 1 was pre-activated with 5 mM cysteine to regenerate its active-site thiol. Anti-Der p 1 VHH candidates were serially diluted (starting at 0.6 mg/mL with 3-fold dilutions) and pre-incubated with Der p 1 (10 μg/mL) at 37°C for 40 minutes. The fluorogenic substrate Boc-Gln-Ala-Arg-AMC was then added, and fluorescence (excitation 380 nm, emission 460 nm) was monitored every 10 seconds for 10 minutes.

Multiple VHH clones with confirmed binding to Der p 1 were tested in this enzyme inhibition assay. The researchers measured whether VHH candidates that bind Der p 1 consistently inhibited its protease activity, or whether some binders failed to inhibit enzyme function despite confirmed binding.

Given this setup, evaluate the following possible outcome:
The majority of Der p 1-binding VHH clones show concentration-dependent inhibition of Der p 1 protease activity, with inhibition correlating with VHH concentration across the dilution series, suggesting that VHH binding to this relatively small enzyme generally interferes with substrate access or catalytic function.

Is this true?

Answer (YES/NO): NO